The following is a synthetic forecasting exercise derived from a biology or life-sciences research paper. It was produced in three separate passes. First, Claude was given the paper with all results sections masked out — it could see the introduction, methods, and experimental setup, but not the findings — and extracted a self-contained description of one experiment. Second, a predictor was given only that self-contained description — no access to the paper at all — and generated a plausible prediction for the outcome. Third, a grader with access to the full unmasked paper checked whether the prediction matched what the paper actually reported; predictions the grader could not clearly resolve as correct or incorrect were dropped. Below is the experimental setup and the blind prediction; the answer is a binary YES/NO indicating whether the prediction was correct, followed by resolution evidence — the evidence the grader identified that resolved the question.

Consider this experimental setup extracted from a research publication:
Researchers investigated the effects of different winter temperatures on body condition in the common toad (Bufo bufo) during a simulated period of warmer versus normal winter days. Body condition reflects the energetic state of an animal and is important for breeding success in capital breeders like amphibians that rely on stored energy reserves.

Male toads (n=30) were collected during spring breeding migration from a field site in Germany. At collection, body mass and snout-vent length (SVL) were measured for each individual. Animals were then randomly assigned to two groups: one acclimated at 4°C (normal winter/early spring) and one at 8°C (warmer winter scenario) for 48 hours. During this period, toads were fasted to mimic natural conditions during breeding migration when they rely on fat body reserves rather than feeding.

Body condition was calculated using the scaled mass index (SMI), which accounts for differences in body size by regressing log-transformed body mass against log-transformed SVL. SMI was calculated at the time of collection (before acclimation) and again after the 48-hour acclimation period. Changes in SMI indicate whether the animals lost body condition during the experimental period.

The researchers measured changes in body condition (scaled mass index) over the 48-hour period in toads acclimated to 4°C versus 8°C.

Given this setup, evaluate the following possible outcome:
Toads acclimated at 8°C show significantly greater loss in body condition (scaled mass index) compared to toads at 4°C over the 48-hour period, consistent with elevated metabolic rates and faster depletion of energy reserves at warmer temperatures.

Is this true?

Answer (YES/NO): YES